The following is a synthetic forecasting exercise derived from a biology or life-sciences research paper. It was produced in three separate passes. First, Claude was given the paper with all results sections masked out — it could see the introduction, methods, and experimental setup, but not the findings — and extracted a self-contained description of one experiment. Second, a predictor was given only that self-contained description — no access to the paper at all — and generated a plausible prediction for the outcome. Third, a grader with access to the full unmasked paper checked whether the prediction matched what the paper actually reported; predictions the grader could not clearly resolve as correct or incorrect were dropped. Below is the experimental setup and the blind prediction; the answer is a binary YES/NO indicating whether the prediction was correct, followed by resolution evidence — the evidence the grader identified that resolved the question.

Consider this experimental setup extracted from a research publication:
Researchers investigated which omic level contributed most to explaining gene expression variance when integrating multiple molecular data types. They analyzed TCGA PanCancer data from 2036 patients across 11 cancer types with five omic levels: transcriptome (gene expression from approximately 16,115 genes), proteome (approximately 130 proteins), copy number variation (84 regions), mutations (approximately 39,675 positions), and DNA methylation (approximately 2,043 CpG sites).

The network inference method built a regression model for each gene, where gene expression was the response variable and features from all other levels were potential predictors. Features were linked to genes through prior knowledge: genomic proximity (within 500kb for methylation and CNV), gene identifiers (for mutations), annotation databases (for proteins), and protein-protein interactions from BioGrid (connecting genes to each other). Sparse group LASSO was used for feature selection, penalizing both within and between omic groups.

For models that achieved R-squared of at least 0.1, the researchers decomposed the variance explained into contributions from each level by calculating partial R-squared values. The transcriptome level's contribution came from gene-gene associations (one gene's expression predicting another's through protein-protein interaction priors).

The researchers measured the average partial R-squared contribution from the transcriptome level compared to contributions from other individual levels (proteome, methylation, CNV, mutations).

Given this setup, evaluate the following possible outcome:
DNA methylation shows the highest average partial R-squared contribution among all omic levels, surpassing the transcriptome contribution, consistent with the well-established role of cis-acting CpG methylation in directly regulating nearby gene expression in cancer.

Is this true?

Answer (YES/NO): NO